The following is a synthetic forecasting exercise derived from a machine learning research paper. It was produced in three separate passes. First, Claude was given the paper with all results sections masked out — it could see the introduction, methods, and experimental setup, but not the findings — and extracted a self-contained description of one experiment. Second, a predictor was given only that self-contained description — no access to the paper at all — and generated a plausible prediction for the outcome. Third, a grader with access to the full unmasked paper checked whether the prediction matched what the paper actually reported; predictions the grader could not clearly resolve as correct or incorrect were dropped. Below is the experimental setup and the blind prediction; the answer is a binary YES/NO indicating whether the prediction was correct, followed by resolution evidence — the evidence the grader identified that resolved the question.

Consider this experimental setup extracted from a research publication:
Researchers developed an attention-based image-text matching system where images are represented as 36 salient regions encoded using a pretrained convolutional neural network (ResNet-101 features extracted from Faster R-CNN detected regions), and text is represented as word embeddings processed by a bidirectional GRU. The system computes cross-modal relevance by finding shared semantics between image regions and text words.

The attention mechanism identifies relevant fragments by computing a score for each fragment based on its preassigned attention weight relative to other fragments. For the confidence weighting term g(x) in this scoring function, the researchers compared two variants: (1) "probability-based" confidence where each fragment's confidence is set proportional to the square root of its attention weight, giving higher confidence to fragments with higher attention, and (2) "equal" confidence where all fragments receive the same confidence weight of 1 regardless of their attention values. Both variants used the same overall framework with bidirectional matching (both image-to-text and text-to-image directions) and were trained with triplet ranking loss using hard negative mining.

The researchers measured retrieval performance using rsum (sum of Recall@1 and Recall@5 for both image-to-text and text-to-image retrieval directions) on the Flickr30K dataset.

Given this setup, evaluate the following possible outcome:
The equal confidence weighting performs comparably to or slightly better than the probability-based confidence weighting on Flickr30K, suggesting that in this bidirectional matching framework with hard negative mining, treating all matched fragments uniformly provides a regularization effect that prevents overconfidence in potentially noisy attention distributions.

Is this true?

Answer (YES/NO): NO